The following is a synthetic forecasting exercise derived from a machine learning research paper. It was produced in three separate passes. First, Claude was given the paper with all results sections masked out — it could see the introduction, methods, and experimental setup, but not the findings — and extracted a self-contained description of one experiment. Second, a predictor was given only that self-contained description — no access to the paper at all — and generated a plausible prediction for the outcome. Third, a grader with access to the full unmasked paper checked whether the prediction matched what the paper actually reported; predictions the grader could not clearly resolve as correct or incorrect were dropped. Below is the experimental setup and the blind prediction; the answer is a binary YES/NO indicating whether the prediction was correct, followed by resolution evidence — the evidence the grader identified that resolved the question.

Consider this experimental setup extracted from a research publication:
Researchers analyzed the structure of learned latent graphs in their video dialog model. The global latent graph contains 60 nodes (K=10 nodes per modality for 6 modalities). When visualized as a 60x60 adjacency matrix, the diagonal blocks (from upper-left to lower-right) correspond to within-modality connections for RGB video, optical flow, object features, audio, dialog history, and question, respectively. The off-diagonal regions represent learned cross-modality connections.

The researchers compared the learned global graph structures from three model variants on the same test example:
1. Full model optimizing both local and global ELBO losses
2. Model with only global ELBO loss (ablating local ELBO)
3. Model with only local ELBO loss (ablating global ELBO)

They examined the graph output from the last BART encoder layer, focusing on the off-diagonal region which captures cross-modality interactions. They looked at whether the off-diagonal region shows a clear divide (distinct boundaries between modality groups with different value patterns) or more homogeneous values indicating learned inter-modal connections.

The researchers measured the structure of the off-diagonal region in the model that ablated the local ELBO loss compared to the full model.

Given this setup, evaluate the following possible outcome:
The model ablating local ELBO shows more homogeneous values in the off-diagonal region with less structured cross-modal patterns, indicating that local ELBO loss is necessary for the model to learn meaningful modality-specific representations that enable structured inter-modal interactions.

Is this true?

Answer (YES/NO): NO